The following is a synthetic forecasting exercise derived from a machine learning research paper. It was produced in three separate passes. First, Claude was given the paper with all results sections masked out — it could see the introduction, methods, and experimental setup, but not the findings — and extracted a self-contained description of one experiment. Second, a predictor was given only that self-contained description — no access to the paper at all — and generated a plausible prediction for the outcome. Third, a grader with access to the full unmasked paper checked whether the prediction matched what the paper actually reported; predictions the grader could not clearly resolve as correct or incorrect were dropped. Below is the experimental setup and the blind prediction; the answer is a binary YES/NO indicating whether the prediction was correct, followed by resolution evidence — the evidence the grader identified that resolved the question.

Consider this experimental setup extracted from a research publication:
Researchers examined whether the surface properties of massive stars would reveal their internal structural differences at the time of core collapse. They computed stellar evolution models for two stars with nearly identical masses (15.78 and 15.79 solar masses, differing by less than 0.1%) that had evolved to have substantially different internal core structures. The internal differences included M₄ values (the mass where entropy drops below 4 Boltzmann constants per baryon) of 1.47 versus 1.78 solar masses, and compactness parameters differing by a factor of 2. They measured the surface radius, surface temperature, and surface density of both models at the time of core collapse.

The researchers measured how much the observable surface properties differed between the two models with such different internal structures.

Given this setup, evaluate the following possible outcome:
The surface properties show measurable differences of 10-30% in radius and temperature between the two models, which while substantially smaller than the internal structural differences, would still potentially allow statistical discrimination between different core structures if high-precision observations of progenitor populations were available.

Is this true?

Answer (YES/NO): NO